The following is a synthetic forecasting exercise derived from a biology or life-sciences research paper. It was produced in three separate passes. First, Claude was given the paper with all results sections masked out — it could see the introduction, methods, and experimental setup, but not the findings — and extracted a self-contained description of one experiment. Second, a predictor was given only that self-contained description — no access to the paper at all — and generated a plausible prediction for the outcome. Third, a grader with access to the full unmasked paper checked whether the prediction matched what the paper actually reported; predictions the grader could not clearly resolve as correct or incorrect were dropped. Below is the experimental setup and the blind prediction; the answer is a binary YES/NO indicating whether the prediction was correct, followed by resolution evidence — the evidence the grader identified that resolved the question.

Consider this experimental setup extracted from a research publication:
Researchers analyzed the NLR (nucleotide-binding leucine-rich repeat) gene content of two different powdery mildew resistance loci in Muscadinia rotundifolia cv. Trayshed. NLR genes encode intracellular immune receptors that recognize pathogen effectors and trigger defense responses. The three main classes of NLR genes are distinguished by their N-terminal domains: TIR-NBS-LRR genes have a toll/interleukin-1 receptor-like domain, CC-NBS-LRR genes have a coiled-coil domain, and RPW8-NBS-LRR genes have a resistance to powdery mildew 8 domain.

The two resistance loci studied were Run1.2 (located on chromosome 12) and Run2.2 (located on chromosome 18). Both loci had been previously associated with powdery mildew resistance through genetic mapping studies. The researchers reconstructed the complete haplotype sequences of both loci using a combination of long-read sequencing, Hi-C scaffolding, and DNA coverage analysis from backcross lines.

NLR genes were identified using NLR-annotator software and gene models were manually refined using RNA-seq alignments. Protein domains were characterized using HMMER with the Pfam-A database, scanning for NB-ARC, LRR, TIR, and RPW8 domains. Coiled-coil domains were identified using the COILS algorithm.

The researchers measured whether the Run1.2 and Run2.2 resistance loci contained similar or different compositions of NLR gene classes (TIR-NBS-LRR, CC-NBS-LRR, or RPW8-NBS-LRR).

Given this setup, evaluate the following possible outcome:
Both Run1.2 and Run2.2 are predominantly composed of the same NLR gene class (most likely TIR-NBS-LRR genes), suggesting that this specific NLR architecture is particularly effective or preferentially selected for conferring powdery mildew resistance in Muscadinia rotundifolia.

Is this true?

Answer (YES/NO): NO